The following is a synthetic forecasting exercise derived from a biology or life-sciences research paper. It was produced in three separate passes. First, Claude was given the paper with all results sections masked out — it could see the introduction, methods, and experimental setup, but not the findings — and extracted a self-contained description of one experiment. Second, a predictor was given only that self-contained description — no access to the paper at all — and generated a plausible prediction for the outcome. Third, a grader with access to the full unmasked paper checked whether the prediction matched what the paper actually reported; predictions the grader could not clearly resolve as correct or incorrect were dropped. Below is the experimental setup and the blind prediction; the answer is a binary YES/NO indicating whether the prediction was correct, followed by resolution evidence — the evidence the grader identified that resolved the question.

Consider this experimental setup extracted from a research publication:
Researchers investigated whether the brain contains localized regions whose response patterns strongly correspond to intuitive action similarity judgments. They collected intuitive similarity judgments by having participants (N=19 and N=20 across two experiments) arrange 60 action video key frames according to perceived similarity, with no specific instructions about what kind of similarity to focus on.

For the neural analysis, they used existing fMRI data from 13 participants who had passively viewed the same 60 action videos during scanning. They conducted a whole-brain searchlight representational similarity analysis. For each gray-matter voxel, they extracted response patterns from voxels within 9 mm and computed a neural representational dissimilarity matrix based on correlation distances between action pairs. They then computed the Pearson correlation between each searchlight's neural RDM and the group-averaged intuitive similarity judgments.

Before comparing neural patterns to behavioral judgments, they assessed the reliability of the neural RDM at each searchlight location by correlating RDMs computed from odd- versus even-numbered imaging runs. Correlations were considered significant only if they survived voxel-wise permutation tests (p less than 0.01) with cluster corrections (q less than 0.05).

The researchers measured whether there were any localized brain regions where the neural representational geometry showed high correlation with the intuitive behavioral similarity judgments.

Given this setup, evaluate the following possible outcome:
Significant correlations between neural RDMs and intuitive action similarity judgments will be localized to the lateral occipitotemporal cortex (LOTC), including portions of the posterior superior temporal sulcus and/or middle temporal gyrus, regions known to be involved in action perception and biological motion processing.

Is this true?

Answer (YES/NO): NO